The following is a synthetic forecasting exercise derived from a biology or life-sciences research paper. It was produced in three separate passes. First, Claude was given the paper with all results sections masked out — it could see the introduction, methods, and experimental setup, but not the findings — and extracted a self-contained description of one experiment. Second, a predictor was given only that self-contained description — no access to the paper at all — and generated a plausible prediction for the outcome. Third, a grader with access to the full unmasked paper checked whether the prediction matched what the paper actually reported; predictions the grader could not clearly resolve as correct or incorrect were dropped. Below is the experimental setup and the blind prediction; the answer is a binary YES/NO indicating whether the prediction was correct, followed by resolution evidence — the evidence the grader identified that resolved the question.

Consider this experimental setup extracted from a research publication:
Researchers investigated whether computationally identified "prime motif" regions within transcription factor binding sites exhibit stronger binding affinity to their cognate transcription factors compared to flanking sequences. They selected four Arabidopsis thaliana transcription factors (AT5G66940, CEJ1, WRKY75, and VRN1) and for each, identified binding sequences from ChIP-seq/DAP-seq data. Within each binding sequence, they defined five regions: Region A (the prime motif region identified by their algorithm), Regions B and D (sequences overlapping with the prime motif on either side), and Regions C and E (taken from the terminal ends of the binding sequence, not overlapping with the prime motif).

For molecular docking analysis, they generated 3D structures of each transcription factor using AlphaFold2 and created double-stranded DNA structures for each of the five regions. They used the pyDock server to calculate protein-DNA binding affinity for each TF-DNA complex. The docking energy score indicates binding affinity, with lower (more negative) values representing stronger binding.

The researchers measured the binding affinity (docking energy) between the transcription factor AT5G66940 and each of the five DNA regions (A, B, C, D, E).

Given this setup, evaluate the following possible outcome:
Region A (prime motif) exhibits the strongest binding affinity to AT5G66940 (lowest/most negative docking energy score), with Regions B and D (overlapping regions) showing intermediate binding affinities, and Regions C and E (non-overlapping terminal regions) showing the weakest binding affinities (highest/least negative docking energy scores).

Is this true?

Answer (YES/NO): YES